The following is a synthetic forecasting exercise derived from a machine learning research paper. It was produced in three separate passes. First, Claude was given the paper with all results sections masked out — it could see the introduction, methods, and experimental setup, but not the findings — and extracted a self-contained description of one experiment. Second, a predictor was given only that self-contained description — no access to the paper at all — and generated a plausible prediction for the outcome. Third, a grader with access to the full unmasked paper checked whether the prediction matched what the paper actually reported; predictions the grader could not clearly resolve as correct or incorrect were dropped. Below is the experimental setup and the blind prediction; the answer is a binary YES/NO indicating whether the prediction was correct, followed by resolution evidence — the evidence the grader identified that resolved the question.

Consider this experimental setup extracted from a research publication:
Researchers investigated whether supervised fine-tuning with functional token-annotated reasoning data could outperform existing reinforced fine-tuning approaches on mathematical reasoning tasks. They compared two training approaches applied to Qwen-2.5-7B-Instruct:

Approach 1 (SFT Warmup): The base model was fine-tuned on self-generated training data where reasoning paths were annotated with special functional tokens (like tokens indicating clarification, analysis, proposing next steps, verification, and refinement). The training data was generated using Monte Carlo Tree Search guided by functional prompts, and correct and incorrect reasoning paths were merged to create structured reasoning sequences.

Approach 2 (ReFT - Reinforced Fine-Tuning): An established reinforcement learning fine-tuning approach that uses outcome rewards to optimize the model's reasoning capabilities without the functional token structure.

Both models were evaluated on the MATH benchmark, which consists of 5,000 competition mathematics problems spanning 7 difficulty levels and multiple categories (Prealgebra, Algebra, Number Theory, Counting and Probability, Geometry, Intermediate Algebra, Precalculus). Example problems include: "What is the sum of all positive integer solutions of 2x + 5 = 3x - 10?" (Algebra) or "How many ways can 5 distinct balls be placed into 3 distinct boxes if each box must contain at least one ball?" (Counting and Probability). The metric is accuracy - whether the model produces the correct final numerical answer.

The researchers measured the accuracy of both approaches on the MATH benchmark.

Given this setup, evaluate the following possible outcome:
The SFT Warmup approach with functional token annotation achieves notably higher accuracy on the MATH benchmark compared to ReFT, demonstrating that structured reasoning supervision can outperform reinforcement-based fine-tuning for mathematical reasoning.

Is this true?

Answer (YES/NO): NO